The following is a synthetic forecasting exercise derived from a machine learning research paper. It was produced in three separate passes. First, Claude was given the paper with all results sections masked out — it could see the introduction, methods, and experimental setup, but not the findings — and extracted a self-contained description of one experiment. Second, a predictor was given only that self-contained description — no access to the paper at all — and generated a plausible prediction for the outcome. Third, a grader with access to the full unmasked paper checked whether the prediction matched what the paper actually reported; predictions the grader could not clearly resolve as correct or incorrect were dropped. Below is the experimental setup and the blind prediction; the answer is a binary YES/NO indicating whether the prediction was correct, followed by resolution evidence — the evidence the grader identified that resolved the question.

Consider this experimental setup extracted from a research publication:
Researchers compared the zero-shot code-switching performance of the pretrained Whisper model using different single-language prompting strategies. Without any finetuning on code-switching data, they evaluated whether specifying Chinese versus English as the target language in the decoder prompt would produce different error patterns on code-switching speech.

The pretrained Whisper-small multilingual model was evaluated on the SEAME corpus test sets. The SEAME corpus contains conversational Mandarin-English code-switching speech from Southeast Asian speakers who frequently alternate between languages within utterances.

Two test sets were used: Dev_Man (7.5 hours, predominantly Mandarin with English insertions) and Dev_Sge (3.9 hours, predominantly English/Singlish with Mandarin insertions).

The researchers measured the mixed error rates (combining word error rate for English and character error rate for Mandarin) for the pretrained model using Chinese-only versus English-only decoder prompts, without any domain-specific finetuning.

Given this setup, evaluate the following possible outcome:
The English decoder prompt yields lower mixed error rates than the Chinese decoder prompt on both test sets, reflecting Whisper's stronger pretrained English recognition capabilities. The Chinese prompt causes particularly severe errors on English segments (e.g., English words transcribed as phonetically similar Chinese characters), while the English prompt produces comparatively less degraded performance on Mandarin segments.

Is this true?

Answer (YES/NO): NO